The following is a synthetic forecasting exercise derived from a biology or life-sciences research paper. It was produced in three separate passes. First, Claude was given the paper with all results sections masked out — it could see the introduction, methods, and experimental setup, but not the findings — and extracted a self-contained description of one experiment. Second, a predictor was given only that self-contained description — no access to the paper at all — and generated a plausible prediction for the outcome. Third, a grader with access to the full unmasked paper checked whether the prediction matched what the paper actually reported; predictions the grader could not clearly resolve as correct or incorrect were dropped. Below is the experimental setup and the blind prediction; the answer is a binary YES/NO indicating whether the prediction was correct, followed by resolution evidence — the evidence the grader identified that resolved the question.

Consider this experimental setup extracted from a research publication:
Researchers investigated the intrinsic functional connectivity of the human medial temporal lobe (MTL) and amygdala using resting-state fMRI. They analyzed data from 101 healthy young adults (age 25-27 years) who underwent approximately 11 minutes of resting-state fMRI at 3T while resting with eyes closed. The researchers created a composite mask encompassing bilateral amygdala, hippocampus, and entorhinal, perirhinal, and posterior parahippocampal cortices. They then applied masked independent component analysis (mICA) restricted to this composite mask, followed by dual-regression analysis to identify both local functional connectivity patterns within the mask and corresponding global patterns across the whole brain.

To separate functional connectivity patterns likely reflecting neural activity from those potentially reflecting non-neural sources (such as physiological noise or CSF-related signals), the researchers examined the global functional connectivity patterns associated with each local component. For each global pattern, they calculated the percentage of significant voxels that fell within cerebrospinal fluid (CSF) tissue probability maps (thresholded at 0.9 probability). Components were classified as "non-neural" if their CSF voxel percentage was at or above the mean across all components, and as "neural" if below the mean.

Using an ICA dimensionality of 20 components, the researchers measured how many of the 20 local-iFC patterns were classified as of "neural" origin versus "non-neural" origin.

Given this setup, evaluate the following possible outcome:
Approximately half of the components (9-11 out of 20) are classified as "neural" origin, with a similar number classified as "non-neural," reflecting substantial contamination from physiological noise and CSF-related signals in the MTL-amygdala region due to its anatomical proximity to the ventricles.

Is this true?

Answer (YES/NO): NO